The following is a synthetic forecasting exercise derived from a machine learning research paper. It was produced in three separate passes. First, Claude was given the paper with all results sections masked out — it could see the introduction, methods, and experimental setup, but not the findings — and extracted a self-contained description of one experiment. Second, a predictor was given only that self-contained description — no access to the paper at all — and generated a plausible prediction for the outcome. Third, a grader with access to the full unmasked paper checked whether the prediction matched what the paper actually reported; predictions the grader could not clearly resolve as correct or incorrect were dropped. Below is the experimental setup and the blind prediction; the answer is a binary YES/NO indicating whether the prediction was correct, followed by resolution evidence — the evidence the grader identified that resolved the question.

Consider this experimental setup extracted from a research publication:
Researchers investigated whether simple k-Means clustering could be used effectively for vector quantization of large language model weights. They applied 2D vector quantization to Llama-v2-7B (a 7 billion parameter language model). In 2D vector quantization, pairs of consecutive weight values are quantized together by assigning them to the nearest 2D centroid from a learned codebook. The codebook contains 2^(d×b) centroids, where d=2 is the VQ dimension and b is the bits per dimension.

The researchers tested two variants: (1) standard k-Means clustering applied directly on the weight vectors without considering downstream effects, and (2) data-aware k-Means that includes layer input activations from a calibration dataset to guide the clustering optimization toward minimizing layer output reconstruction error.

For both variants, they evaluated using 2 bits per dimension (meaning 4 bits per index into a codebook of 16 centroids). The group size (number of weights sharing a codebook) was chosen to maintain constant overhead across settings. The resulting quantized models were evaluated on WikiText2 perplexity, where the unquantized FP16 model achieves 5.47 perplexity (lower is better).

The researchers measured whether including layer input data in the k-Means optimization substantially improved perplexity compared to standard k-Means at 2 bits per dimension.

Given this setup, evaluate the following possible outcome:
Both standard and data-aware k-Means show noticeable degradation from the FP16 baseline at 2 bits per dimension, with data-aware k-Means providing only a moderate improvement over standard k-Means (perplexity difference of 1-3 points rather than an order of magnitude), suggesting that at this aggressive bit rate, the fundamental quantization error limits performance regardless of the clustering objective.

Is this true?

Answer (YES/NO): NO